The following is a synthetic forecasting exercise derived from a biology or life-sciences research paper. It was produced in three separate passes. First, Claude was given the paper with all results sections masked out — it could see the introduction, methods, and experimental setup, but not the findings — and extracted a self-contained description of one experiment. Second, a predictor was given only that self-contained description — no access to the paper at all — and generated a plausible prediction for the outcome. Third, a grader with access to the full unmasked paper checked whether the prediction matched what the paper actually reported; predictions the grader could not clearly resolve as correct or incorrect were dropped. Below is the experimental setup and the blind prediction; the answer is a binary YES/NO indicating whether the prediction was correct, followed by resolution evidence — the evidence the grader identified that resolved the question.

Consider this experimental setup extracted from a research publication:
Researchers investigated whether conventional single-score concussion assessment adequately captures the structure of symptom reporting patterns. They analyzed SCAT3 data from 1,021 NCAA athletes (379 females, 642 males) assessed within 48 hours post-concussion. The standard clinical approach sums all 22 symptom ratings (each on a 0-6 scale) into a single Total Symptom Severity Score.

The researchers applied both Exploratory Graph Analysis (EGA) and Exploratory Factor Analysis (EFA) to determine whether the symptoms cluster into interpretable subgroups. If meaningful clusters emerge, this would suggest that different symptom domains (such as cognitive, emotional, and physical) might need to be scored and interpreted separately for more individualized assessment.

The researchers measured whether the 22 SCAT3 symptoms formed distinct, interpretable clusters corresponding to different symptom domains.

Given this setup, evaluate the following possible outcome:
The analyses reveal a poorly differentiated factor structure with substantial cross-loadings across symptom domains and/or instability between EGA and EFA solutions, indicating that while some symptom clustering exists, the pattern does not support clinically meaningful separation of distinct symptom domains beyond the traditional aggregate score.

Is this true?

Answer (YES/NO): NO